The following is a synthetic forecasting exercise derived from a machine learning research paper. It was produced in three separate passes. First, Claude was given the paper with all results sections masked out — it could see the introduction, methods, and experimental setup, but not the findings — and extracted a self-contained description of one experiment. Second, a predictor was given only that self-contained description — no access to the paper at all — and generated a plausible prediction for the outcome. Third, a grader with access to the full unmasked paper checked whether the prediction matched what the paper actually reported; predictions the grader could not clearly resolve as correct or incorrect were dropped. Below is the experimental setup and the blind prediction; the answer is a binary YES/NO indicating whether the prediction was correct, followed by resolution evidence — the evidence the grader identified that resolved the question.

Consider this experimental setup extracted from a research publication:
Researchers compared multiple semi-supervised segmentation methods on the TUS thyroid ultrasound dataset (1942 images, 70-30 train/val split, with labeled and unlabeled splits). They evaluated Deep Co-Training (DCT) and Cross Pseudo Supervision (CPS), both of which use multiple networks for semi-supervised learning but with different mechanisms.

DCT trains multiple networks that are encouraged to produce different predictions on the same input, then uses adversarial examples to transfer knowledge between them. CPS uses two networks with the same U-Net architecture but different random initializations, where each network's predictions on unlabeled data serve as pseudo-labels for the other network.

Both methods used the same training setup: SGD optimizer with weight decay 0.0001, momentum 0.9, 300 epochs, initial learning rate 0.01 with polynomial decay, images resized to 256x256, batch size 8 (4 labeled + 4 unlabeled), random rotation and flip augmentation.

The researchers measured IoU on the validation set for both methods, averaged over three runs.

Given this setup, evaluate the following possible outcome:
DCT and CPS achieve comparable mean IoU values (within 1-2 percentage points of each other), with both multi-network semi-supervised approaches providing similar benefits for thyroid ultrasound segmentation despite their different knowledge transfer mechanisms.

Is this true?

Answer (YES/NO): YES